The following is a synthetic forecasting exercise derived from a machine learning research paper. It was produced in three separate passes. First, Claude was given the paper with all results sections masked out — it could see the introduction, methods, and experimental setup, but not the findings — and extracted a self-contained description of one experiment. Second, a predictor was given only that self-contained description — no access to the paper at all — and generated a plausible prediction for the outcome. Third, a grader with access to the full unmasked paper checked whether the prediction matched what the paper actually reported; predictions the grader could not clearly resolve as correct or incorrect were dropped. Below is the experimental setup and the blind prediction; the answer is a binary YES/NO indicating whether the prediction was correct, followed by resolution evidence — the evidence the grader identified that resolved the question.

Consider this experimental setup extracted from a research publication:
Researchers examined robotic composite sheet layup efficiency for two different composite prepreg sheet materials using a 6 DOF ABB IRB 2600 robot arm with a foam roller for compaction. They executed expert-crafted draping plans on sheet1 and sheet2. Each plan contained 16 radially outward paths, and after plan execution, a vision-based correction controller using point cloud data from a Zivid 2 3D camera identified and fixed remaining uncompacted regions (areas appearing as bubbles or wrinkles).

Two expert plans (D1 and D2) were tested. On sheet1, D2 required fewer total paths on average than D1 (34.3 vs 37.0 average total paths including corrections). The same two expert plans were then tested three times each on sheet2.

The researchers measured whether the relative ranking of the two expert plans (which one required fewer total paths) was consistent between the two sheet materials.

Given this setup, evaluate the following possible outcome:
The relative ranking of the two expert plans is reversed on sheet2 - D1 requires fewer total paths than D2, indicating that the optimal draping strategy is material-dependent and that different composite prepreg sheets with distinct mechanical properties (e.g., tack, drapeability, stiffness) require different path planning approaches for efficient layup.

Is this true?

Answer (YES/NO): YES